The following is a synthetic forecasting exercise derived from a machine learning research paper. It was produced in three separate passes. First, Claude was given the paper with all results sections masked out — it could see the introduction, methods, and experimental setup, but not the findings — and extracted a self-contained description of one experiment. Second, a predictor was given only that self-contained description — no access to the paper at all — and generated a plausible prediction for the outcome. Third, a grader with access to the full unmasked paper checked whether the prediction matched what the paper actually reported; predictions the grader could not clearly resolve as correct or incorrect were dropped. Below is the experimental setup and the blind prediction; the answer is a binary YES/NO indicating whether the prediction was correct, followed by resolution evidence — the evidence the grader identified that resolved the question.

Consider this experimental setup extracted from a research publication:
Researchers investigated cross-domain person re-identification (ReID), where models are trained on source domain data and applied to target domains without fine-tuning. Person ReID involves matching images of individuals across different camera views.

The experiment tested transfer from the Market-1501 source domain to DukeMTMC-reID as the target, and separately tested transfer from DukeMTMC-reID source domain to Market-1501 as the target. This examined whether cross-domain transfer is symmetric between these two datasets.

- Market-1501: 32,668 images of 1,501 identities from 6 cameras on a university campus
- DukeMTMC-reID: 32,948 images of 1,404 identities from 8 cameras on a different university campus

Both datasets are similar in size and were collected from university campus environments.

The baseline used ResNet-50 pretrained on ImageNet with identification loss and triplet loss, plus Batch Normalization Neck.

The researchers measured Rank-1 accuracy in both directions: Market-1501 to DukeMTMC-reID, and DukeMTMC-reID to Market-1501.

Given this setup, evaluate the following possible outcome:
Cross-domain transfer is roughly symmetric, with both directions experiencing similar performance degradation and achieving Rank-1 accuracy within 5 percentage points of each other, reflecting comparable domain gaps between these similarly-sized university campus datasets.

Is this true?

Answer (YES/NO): NO